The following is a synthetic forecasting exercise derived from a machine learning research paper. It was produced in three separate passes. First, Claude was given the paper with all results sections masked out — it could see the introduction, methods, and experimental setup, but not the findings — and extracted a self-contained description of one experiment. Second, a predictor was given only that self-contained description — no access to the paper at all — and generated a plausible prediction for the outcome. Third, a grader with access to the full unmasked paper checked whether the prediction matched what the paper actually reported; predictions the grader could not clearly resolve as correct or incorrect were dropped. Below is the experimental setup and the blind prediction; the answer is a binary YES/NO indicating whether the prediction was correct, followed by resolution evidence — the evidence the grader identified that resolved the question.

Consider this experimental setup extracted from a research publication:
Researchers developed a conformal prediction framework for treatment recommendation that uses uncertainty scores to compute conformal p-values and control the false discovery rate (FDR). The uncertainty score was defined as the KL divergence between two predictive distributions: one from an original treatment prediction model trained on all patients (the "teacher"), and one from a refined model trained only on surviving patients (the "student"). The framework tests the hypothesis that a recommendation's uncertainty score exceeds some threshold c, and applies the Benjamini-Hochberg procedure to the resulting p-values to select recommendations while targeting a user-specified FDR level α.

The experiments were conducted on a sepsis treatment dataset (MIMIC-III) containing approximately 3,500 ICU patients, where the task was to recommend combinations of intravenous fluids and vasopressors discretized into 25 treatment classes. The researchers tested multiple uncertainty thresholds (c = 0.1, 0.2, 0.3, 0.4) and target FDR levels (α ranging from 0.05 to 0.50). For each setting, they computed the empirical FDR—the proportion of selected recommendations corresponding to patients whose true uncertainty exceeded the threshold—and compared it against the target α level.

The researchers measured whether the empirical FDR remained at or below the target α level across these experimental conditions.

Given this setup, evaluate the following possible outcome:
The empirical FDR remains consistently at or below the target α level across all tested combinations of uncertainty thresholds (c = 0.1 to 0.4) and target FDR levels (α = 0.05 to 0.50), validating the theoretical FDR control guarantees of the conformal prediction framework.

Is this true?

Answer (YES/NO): YES